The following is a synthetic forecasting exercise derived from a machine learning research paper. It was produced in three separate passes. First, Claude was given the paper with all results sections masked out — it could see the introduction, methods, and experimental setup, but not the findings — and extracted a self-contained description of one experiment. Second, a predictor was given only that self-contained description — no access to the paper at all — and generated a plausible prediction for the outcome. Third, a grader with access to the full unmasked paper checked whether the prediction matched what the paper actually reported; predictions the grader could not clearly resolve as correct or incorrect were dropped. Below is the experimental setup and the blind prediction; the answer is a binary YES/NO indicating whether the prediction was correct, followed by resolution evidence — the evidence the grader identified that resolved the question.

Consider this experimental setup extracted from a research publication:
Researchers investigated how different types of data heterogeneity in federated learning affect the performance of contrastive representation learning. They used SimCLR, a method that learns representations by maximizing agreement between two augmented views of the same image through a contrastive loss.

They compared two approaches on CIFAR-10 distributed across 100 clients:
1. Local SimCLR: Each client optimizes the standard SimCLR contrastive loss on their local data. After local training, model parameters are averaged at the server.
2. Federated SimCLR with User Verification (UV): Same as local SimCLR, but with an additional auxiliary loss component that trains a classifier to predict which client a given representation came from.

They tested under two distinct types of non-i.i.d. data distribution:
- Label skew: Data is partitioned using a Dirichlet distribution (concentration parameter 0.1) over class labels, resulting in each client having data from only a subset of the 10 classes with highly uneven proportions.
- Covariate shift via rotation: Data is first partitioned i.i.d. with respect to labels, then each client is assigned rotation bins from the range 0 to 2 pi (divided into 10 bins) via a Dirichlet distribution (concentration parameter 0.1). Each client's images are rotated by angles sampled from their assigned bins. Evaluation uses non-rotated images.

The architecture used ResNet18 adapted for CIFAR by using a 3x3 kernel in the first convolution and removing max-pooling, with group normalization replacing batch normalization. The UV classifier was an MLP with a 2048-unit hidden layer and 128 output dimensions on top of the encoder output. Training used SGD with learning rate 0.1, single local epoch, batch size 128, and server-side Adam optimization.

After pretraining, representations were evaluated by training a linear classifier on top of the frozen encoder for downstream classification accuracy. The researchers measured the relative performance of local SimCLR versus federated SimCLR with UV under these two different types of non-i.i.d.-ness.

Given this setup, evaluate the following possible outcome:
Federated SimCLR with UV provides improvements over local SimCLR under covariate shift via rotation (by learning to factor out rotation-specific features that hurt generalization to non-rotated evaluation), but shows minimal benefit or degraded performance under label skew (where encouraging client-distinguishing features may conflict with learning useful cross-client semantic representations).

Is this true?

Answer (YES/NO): NO